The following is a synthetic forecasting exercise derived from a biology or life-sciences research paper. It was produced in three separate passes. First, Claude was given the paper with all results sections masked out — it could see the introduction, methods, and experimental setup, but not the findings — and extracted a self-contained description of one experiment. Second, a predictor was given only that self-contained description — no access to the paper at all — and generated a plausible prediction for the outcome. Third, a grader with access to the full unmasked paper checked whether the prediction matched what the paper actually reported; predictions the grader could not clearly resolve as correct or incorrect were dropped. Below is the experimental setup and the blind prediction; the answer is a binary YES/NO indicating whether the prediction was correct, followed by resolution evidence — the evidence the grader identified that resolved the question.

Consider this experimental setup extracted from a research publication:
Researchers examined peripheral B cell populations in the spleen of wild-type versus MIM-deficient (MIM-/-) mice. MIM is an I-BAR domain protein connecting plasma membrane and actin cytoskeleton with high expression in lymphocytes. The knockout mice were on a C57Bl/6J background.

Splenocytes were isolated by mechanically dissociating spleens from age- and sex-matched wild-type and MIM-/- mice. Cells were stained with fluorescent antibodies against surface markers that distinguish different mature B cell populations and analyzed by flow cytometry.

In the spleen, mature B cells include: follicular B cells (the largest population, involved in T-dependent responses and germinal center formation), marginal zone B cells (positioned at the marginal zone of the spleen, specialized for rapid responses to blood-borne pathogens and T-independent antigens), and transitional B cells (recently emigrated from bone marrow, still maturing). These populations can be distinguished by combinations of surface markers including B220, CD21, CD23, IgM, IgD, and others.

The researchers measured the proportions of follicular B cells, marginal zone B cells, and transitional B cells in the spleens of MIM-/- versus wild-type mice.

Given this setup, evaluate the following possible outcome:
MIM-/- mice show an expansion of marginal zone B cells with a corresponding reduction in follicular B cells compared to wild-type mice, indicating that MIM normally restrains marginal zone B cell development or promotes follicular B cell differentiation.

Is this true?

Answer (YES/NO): NO